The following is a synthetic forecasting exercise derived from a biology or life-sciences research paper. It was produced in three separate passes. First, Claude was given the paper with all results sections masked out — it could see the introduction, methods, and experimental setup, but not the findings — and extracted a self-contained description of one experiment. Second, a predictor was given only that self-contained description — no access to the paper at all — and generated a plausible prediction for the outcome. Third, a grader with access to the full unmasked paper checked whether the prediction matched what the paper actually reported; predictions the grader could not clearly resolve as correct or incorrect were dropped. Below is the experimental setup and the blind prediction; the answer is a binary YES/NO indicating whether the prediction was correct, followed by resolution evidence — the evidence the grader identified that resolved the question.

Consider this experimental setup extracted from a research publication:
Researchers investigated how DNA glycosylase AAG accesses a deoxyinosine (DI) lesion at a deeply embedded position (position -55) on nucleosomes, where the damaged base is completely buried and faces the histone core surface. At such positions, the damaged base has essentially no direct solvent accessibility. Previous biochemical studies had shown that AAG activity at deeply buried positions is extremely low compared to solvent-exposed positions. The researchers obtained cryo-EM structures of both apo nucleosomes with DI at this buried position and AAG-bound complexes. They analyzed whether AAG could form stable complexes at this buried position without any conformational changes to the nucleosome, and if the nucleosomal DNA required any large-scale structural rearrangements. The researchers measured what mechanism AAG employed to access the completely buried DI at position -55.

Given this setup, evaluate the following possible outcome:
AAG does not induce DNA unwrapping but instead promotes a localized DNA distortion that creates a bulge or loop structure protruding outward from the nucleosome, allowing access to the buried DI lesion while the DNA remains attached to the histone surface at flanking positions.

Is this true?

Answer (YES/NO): NO